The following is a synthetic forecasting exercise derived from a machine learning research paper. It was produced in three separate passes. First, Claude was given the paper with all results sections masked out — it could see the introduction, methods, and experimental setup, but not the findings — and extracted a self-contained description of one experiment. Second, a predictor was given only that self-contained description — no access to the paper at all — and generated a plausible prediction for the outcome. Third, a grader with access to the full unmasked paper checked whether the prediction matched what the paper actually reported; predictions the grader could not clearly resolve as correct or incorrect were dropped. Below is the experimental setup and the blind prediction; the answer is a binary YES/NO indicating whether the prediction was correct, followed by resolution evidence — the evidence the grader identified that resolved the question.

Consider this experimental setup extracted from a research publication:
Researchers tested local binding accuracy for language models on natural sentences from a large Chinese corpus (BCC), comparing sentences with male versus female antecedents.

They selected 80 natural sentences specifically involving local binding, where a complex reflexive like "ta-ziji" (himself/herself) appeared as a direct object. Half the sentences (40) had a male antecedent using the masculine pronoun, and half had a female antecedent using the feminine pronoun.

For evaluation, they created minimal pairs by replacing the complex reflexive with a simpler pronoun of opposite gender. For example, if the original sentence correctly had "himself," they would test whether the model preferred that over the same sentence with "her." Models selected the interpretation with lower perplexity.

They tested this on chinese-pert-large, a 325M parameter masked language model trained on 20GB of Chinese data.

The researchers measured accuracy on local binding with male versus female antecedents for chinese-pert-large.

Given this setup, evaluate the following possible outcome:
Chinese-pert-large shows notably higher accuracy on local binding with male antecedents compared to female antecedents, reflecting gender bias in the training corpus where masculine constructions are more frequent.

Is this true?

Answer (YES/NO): NO